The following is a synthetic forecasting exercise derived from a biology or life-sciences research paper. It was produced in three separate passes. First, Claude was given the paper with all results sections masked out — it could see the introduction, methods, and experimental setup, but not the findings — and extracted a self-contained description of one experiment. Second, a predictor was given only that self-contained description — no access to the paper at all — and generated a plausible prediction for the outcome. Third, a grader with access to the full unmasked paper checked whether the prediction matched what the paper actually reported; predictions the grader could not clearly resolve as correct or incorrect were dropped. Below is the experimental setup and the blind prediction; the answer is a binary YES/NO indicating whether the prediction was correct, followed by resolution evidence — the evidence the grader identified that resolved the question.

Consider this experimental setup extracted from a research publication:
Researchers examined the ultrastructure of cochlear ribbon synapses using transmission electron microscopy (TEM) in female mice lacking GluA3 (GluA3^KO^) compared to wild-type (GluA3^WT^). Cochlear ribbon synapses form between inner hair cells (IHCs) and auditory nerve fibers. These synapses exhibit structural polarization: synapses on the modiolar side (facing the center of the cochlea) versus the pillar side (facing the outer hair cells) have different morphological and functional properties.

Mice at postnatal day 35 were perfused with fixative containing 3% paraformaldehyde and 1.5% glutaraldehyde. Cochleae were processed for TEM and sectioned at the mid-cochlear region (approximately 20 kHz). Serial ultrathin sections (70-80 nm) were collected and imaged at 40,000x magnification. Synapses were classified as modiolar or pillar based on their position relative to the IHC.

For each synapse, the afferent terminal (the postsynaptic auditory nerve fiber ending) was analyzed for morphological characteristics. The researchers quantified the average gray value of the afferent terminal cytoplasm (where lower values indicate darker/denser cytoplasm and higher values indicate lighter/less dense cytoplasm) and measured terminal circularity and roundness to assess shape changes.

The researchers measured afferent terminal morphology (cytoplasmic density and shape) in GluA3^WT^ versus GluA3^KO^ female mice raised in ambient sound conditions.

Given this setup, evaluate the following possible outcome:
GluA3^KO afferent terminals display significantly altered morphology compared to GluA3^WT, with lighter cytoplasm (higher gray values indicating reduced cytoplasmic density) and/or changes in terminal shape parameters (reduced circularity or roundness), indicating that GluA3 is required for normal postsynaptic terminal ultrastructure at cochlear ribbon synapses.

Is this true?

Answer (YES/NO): NO